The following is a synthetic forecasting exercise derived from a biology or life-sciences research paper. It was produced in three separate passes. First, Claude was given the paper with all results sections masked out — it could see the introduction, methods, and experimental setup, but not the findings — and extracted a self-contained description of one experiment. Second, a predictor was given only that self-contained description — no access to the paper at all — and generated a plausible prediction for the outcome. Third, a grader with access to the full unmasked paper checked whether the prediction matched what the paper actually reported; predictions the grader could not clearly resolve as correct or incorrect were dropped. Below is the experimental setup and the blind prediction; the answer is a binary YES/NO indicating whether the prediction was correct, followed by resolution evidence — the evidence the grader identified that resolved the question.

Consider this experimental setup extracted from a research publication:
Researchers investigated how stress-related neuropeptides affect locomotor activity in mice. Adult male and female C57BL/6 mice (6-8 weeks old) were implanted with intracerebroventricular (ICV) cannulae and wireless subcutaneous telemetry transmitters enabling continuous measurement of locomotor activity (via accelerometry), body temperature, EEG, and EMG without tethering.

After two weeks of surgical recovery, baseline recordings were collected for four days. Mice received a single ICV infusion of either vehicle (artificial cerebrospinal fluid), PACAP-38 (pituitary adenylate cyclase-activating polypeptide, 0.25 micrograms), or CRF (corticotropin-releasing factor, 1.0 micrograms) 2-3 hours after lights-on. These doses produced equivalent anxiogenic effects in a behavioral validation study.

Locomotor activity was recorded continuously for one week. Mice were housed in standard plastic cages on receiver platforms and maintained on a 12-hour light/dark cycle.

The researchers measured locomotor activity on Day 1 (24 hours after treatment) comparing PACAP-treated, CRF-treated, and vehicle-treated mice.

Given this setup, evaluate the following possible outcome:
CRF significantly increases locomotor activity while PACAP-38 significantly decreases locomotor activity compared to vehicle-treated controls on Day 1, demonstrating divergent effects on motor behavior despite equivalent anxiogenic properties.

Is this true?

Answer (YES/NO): NO